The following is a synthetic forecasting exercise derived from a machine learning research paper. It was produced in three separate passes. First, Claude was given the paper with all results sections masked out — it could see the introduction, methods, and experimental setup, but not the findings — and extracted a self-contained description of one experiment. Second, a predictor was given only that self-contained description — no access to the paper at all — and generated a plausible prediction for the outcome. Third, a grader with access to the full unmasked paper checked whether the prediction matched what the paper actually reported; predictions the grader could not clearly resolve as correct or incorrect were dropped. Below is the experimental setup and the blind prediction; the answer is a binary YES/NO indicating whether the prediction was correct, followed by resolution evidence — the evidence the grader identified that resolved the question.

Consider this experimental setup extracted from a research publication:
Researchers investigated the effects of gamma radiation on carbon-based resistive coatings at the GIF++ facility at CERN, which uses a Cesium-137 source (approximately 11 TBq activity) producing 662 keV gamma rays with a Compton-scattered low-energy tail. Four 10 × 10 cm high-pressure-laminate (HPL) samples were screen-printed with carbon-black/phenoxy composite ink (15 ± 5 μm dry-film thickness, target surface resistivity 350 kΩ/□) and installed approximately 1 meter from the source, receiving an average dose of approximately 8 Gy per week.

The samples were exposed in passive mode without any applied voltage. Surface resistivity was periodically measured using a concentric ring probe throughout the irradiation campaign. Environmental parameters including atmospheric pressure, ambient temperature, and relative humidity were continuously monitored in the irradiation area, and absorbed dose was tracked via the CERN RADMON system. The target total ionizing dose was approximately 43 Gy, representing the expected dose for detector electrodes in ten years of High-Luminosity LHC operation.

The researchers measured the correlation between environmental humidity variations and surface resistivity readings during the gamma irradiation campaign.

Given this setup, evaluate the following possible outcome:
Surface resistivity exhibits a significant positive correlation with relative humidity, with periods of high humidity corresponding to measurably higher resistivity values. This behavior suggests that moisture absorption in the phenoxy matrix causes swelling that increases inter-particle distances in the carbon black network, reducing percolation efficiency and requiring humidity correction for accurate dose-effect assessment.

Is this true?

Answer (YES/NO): YES